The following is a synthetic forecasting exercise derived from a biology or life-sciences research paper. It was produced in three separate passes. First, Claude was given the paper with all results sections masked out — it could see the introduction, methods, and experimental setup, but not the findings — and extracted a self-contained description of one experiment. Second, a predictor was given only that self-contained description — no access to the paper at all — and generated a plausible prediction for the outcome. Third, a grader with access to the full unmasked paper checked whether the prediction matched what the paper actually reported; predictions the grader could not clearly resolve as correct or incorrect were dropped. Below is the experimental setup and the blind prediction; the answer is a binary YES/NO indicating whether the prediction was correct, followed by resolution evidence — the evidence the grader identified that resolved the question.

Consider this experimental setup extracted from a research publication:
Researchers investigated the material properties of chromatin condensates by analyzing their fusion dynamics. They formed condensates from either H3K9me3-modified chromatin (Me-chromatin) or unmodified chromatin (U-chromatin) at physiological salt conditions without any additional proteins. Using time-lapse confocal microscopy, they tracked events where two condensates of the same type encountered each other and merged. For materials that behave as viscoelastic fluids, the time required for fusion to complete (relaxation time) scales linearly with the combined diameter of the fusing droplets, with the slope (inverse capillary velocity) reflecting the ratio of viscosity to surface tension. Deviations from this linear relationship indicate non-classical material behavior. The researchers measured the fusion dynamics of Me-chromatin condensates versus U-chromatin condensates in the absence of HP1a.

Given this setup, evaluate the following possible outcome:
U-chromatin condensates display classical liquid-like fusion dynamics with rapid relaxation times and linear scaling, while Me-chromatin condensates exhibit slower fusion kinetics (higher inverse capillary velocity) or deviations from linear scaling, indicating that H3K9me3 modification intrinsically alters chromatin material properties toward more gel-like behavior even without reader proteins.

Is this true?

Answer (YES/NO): YES